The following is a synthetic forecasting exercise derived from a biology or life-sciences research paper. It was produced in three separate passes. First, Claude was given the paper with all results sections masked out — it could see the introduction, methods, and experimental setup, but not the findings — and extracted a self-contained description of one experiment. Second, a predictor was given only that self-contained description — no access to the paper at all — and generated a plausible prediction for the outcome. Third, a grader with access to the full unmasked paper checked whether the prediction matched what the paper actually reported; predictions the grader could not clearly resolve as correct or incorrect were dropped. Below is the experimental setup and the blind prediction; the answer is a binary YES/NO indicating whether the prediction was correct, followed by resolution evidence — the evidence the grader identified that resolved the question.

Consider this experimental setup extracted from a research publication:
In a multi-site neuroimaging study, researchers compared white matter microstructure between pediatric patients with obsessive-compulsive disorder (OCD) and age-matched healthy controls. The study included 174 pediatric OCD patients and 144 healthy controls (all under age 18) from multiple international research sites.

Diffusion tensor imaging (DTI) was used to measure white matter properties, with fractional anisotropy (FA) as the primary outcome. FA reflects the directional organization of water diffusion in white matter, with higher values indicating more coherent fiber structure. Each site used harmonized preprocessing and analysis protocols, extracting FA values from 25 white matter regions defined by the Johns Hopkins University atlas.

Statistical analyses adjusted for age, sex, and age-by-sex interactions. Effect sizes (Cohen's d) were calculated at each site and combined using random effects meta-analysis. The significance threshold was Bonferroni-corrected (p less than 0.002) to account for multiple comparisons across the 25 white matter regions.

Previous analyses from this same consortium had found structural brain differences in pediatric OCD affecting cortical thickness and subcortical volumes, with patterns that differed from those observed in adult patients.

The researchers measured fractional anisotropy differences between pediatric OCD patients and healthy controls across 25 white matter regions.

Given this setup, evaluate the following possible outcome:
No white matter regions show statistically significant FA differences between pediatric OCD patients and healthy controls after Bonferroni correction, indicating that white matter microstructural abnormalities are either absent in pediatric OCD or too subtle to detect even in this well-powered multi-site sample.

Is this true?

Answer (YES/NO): NO